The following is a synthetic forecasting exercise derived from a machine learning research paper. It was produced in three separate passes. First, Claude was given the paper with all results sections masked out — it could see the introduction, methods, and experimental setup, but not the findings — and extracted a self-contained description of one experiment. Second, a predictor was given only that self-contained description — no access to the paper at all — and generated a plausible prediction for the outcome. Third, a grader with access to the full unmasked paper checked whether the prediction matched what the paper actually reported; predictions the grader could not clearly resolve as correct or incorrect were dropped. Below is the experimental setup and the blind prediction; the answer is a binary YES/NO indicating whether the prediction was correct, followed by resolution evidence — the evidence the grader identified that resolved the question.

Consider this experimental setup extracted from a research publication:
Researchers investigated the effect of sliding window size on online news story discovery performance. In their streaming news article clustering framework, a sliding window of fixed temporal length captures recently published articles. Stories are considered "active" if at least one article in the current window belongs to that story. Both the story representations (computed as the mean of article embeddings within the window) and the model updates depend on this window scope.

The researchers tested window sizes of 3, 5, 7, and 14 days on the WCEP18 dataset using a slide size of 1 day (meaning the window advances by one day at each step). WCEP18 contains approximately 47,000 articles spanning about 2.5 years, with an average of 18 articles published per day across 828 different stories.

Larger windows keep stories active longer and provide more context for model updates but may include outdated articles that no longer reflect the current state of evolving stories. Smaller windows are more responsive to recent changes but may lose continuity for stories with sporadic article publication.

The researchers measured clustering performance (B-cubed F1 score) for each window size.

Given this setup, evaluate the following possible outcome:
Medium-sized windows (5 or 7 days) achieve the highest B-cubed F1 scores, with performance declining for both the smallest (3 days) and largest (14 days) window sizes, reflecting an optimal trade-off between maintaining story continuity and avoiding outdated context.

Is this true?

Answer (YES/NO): NO